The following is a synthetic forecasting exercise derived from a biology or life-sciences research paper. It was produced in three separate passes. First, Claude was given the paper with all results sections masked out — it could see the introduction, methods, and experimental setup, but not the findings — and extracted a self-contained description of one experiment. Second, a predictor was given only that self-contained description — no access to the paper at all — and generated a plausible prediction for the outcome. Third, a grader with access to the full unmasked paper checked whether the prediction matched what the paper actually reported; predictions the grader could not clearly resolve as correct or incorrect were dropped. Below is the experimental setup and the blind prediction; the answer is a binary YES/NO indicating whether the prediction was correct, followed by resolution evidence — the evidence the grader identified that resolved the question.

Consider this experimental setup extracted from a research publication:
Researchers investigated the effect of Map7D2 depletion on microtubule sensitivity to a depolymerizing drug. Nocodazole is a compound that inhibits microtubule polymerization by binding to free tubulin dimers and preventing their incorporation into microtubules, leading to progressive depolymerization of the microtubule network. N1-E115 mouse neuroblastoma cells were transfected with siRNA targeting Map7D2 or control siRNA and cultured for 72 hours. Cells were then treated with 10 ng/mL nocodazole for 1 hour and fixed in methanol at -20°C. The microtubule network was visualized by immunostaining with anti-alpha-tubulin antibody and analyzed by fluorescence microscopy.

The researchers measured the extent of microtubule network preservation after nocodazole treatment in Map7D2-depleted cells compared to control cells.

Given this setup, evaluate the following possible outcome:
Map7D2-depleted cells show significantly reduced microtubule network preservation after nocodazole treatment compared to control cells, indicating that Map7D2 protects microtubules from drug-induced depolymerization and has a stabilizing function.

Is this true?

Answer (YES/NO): YES